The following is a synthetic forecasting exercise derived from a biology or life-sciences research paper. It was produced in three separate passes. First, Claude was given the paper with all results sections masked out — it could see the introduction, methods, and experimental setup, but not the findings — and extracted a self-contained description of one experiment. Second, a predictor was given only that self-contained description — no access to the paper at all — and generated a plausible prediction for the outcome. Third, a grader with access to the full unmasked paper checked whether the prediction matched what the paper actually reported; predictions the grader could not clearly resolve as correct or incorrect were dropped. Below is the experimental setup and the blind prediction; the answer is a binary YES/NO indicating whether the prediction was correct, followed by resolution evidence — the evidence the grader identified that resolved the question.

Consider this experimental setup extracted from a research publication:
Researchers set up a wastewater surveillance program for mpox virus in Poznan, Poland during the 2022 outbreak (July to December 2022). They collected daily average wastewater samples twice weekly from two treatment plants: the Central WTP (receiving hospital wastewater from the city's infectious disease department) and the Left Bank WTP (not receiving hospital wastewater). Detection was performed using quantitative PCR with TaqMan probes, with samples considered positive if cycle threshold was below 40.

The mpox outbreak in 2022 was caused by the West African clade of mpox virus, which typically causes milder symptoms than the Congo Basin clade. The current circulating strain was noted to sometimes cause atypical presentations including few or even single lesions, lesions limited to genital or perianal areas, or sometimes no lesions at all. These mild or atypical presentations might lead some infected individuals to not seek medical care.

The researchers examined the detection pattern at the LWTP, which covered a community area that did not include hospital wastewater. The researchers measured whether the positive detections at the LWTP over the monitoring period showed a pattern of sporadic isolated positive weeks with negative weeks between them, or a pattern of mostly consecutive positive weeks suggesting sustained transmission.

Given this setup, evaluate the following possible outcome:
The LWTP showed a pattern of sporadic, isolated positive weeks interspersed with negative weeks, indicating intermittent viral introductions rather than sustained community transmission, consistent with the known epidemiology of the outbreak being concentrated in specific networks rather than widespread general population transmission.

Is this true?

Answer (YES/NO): NO